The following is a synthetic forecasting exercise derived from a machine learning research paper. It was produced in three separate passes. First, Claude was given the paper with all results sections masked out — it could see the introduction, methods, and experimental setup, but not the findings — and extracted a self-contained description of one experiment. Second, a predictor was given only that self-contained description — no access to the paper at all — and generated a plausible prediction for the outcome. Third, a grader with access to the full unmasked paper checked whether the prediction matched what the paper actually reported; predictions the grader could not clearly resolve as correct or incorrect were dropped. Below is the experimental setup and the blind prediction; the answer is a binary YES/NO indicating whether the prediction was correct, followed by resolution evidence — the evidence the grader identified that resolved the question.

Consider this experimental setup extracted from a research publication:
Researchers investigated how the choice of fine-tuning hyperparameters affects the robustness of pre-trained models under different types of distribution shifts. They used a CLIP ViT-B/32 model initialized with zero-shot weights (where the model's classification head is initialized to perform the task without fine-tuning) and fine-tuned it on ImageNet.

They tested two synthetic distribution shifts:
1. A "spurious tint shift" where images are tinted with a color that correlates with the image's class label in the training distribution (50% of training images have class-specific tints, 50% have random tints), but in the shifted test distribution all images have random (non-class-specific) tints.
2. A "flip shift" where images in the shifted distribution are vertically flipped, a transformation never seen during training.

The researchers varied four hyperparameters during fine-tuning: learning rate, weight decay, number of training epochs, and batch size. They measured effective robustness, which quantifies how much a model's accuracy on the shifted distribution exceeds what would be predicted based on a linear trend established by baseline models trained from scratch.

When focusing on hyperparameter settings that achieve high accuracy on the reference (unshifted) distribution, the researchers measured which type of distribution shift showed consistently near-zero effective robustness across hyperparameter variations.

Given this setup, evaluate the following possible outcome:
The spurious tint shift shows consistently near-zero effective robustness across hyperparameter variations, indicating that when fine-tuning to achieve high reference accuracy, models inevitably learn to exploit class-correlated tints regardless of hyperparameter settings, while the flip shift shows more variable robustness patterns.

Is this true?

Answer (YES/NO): YES